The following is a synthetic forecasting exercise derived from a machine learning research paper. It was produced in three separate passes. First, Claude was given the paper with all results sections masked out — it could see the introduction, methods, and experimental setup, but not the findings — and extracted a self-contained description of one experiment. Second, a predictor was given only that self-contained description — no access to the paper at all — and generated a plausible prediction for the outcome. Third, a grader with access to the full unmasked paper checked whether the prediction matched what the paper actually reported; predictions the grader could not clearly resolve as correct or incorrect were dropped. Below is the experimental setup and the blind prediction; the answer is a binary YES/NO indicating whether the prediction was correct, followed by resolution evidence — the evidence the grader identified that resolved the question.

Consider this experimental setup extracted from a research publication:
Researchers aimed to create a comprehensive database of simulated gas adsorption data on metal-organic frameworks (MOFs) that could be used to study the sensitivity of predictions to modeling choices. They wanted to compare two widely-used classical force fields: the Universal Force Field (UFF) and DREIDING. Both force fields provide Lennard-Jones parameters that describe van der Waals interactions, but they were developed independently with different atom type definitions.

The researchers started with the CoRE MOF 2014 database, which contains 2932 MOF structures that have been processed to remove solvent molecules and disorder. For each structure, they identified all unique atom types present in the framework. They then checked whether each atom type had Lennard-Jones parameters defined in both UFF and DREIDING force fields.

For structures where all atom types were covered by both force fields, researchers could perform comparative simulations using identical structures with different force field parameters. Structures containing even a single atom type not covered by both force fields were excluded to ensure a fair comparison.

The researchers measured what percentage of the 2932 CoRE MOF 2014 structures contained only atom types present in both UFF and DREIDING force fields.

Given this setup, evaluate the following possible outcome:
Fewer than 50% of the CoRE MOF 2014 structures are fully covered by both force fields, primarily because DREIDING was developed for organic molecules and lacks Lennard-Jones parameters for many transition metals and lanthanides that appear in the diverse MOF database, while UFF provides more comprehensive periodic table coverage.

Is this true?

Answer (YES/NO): YES